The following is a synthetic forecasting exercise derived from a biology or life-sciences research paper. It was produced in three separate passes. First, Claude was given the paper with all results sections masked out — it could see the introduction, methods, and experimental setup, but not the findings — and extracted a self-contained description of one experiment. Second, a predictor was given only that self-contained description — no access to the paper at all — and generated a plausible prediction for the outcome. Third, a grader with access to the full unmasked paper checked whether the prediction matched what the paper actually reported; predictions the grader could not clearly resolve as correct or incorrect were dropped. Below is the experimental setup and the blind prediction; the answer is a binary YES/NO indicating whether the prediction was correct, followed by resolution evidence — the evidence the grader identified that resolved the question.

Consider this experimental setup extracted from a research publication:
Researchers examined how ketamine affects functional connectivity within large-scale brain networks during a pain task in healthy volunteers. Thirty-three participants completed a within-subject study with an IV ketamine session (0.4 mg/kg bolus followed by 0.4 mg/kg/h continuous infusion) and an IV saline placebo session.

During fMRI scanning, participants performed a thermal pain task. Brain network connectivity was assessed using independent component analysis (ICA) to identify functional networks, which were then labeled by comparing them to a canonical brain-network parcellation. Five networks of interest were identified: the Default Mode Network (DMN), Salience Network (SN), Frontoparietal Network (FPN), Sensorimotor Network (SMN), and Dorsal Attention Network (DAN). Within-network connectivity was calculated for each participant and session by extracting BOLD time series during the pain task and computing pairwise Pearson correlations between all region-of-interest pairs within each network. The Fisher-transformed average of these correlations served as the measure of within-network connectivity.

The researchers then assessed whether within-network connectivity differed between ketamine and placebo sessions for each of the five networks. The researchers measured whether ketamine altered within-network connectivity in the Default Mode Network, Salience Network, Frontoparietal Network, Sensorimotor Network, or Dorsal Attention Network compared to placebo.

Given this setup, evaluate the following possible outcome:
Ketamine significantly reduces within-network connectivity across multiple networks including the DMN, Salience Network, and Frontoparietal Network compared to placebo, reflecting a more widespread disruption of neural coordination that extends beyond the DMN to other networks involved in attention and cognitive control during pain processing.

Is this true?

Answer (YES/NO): NO